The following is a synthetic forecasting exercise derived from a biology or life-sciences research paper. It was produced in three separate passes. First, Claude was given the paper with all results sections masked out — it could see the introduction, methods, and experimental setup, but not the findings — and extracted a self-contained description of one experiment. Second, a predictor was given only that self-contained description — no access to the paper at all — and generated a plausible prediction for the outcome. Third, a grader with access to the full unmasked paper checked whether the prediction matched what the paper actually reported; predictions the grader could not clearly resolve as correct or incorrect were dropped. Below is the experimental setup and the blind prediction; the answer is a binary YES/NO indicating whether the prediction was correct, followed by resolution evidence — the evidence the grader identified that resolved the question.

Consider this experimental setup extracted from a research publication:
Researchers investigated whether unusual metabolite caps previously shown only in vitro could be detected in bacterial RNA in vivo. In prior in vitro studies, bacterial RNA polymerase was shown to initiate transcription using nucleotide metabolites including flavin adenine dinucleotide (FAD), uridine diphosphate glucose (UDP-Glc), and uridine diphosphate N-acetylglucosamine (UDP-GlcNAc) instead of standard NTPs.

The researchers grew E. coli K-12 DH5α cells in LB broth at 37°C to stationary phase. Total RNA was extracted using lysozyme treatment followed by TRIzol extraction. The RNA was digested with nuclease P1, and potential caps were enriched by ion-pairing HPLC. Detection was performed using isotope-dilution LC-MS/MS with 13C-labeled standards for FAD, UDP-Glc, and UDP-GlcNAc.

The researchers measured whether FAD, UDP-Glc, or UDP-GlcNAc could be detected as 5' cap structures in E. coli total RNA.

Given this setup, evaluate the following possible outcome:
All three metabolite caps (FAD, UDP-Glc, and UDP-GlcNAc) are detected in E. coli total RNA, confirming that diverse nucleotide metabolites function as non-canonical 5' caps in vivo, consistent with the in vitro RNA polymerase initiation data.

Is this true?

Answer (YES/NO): YES